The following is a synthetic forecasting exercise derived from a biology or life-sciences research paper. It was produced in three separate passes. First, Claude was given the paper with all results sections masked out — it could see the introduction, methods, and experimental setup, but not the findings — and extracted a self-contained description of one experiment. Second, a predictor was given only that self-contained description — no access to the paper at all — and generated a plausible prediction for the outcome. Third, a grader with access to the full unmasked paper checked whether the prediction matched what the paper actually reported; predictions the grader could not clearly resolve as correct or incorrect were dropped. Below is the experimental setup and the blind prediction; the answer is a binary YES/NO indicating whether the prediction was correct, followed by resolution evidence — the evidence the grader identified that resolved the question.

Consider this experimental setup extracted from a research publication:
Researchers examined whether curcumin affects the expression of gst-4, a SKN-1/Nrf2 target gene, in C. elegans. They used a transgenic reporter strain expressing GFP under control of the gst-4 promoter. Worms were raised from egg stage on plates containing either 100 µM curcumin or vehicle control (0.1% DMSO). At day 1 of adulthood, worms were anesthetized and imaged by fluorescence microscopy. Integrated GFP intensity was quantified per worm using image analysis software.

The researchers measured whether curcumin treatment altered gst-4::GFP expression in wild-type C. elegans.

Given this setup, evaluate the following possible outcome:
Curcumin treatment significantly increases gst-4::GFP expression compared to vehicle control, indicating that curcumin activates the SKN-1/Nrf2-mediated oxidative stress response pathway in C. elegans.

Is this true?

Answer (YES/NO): YES